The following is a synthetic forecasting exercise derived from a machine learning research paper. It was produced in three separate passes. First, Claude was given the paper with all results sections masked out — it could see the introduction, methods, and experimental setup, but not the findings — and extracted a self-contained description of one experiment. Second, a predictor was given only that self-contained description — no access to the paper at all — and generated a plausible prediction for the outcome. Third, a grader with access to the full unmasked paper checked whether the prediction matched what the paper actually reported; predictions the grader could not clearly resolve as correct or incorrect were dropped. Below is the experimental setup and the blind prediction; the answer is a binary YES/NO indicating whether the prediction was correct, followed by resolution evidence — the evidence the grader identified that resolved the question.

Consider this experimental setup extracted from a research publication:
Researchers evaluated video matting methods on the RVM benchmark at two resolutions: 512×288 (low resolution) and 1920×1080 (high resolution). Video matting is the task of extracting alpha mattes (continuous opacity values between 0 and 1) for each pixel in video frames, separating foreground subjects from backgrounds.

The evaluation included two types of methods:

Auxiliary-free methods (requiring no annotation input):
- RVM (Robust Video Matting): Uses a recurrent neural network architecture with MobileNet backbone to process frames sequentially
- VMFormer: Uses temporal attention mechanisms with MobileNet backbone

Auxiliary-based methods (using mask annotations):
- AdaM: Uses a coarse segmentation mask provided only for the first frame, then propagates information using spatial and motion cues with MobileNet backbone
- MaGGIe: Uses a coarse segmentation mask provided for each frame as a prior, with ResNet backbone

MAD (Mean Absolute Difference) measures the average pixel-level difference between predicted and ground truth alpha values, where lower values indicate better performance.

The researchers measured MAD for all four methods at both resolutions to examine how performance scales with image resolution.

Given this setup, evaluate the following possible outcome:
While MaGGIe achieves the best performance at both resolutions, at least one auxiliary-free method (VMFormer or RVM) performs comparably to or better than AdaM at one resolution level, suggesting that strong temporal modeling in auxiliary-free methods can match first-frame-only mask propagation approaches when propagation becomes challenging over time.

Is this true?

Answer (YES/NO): NO